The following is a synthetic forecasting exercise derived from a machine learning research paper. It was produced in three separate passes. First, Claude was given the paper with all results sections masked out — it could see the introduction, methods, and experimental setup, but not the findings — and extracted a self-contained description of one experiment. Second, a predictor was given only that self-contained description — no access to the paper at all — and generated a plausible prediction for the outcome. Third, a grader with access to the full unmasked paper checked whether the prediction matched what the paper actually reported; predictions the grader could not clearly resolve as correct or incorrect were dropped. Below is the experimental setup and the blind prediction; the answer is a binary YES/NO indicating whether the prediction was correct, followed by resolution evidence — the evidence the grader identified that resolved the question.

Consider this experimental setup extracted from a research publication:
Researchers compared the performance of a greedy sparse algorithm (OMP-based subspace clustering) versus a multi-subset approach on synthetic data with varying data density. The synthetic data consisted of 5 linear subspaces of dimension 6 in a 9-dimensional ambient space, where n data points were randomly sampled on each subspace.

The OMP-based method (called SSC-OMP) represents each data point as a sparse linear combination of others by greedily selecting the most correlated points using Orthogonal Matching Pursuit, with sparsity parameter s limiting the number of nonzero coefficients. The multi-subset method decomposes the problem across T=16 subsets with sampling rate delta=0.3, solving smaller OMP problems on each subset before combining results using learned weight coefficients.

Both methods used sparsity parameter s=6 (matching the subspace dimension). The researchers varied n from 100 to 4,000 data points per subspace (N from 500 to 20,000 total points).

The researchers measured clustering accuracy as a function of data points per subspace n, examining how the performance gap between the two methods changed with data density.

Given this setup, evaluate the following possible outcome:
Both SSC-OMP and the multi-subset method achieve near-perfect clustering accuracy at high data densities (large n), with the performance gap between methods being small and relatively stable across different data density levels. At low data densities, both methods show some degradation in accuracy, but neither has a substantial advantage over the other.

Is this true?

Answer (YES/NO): NO